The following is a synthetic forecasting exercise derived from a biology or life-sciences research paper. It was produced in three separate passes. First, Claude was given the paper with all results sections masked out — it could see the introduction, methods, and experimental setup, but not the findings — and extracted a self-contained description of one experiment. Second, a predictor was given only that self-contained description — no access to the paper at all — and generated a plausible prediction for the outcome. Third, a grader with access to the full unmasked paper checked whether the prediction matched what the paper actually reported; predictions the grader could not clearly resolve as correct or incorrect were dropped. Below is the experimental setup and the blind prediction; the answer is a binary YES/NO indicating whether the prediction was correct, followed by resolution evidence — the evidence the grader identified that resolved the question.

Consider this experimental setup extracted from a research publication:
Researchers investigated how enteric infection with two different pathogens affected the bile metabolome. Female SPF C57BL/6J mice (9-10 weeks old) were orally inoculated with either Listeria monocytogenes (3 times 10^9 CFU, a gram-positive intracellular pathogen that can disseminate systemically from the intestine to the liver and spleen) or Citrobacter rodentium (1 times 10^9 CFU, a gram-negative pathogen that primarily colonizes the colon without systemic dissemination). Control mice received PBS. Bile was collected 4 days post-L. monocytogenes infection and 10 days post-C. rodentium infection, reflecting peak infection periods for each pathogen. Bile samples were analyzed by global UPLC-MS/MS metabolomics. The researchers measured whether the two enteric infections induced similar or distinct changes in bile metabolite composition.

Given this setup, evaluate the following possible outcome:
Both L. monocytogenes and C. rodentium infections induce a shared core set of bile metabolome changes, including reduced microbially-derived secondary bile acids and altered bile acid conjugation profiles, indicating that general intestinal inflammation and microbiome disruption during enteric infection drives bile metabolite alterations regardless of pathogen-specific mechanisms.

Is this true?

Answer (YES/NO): YES